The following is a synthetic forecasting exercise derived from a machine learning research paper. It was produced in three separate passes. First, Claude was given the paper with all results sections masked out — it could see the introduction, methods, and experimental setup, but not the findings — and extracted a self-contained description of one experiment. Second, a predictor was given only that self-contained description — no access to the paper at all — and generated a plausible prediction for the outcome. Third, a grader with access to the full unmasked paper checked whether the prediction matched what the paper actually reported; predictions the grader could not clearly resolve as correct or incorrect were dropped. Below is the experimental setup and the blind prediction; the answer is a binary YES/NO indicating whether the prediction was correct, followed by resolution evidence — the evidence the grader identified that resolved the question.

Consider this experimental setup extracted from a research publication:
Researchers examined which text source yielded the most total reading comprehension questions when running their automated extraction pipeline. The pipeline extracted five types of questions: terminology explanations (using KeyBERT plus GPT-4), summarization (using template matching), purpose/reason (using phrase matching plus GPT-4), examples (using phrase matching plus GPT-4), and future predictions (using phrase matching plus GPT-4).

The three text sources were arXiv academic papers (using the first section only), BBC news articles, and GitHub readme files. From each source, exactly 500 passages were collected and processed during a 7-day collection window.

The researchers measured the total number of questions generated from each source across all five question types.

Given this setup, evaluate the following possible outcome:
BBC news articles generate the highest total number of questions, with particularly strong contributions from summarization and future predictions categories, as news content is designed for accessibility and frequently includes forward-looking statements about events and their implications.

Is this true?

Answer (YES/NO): NO